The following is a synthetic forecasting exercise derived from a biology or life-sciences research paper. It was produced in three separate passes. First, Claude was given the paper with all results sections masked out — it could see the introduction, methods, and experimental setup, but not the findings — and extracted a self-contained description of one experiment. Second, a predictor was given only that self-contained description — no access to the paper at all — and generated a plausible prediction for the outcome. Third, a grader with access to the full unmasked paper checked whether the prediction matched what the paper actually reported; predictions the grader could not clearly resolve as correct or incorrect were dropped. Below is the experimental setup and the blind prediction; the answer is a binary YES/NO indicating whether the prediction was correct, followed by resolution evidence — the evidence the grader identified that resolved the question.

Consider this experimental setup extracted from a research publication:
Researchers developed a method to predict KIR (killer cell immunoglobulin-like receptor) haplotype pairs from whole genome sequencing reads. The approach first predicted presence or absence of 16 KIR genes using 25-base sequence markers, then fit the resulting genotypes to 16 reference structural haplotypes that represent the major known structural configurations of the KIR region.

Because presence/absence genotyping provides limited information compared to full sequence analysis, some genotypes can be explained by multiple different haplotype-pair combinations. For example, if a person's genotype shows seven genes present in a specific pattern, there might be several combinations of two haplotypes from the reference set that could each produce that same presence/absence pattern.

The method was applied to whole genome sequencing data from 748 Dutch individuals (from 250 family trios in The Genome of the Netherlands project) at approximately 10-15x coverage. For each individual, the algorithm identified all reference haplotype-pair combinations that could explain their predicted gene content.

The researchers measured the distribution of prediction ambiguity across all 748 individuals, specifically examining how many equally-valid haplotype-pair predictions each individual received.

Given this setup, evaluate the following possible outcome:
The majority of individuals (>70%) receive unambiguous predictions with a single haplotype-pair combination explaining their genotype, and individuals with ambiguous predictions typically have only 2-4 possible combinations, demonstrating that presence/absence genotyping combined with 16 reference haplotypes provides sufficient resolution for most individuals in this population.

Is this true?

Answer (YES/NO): NO